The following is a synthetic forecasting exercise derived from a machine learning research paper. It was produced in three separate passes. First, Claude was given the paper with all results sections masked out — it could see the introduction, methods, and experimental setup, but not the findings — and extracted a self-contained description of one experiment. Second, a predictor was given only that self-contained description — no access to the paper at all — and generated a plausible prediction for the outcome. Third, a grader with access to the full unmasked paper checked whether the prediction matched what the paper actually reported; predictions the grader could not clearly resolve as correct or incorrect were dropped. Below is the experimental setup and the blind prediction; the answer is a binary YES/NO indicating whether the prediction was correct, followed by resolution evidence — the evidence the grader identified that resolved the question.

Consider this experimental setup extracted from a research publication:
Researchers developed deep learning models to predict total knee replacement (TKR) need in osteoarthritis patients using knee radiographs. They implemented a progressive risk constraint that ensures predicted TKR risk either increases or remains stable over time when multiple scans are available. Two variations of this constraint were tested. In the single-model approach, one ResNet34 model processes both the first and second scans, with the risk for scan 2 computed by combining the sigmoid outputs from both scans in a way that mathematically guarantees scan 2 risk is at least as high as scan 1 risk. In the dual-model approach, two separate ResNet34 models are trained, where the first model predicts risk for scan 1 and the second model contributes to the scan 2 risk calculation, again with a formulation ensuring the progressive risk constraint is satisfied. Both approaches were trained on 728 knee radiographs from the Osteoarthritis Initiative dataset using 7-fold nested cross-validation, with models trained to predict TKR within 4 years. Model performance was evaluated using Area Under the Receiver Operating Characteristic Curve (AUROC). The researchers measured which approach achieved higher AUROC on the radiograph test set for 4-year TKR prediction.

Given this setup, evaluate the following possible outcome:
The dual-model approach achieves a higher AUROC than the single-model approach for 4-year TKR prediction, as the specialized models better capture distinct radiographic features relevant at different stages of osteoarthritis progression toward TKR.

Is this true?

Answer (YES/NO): YES